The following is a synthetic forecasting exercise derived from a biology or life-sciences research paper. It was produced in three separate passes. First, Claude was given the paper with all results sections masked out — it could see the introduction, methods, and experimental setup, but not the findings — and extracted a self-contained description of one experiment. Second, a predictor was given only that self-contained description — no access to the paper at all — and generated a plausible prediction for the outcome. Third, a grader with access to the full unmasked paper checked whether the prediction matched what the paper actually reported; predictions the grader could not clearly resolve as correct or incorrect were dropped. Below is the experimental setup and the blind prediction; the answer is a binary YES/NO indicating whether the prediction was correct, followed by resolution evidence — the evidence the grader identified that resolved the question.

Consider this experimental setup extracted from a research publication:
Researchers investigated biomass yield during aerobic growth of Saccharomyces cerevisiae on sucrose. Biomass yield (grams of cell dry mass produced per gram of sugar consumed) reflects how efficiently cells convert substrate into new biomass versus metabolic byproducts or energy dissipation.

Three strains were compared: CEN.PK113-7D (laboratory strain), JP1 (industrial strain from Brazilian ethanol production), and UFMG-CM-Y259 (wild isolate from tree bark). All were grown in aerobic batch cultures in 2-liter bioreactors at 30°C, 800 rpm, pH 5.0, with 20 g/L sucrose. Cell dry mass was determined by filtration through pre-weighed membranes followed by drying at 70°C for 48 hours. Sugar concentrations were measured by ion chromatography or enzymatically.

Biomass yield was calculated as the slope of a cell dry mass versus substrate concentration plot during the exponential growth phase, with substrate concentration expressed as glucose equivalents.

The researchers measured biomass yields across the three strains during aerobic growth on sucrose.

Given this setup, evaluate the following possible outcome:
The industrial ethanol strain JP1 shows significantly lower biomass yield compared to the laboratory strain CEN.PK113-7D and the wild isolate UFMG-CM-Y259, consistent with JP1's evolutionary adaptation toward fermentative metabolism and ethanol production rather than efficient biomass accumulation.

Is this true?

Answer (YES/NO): NO